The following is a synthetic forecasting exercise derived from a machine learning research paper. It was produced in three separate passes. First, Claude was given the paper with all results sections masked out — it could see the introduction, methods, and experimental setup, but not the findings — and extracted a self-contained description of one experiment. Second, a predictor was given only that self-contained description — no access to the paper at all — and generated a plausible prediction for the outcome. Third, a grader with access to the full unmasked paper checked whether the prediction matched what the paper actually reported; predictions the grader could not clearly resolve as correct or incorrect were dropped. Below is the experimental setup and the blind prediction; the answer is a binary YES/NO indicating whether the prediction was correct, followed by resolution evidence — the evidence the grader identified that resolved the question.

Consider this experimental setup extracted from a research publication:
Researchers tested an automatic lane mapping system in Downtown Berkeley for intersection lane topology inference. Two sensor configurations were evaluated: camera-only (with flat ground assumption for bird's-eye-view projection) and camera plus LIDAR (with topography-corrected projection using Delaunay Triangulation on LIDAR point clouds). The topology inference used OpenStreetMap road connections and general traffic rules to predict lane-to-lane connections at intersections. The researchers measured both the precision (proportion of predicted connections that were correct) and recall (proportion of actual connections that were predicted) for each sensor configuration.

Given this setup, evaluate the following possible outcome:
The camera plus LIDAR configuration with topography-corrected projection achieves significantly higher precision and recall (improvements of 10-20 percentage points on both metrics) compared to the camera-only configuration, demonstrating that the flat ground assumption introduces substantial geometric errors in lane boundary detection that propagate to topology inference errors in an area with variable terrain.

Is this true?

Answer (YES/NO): NO